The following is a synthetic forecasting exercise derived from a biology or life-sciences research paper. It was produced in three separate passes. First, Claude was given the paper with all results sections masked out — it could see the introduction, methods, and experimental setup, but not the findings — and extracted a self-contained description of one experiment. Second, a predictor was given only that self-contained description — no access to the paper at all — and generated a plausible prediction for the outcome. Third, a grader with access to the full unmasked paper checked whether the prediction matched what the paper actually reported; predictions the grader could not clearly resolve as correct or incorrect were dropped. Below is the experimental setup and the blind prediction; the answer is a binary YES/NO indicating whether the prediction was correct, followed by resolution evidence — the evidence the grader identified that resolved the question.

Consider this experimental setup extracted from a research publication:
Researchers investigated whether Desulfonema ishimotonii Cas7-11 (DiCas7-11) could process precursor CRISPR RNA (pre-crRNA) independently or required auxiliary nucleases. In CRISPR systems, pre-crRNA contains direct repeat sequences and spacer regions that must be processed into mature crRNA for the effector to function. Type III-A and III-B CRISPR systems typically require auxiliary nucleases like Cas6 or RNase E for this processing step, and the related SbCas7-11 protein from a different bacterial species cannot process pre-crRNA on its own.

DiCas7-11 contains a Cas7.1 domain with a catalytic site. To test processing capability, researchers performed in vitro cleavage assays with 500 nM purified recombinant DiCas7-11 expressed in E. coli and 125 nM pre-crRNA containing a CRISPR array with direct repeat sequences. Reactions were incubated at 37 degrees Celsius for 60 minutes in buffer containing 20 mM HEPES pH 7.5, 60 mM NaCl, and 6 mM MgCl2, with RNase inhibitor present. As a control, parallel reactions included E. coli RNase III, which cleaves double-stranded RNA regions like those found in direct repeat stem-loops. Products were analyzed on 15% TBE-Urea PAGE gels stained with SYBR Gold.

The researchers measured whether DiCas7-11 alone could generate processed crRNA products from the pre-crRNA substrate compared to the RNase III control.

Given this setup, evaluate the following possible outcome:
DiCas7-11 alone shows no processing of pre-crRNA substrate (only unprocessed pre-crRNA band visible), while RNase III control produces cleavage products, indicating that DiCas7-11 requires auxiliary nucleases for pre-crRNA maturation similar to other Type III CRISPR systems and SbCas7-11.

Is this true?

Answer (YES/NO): NO